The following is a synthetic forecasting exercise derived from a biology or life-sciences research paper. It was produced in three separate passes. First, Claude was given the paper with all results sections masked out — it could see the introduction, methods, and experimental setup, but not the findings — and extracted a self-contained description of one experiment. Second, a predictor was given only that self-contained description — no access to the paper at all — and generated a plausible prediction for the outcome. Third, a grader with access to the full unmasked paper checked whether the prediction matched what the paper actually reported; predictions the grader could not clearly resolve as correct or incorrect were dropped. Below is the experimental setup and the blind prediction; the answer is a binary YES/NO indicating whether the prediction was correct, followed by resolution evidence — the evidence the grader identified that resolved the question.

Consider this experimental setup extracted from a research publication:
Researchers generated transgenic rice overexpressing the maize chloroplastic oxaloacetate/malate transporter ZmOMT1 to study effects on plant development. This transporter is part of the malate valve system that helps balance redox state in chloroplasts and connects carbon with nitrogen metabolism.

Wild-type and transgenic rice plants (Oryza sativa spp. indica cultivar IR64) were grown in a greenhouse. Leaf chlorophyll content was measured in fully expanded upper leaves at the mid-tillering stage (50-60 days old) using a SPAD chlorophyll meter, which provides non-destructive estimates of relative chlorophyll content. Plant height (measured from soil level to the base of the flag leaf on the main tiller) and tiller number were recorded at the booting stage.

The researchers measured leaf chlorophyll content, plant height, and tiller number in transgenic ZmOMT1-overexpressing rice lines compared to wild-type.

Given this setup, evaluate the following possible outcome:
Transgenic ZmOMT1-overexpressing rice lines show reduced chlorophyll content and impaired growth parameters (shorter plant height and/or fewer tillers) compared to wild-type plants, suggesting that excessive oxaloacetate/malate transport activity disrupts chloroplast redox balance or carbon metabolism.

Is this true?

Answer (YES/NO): NO